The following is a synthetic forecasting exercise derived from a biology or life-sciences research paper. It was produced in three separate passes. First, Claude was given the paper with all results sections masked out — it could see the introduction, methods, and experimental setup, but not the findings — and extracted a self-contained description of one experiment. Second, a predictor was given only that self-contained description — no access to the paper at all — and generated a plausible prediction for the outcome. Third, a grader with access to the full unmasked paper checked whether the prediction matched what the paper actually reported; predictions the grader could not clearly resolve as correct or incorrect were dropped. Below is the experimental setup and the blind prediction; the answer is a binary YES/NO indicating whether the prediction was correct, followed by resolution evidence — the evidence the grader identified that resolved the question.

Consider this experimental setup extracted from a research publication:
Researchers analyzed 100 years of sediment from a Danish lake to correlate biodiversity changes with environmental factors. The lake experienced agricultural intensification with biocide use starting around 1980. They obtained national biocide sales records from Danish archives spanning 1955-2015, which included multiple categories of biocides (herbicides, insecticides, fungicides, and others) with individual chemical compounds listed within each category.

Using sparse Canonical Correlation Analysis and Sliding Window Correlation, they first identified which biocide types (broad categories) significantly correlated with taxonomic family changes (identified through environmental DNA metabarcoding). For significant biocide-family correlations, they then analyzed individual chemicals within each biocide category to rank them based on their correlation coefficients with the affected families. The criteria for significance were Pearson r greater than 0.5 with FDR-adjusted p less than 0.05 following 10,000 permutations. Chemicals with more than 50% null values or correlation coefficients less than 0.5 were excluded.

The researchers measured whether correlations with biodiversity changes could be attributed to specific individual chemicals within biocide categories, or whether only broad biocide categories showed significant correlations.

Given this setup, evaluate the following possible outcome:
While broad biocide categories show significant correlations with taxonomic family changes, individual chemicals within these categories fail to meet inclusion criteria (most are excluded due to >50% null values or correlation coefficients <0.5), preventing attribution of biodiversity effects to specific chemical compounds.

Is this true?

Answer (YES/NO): NO